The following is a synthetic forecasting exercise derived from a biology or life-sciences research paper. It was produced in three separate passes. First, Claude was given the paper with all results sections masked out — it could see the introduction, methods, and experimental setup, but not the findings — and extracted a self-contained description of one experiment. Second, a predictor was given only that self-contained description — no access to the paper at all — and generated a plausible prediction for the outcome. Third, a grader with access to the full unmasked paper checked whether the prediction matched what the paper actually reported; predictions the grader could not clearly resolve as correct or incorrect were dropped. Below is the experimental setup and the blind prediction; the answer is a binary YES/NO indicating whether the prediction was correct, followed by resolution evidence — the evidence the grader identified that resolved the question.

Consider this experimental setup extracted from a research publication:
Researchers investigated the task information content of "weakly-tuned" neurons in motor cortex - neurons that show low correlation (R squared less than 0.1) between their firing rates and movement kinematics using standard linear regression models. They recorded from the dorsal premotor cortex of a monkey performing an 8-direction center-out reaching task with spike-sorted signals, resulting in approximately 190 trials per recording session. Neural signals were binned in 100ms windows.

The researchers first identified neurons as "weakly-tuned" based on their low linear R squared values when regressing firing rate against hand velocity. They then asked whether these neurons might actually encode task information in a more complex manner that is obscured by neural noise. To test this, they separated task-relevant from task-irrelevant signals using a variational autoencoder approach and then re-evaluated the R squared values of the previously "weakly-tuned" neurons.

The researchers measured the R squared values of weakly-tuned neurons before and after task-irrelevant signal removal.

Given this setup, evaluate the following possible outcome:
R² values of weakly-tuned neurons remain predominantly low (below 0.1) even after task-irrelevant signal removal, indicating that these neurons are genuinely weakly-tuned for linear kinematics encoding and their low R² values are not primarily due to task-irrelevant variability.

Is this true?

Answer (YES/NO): NO